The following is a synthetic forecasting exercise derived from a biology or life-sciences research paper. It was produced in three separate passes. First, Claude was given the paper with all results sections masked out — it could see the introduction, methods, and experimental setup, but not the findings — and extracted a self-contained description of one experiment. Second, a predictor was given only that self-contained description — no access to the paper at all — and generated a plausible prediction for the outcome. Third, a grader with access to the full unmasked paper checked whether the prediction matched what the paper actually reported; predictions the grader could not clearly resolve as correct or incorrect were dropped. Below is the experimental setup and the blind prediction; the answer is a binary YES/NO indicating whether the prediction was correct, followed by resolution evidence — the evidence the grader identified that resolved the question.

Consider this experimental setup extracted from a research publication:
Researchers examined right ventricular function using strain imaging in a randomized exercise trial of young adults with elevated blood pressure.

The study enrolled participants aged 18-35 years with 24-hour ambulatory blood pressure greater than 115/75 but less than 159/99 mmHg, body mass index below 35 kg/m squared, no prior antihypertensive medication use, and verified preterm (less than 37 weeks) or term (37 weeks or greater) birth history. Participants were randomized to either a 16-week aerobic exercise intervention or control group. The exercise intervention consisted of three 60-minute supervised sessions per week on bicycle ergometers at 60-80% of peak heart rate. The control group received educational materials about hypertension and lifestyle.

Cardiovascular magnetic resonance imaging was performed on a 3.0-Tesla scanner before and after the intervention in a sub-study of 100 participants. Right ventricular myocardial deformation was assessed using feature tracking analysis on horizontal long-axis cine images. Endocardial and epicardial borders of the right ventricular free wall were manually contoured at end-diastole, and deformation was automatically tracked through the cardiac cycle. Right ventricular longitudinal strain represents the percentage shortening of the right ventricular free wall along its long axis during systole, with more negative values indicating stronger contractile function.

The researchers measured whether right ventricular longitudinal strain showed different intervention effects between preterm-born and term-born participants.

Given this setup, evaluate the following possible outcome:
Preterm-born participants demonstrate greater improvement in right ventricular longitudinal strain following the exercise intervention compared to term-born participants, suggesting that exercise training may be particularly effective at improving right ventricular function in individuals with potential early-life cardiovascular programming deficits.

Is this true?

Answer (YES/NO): YES